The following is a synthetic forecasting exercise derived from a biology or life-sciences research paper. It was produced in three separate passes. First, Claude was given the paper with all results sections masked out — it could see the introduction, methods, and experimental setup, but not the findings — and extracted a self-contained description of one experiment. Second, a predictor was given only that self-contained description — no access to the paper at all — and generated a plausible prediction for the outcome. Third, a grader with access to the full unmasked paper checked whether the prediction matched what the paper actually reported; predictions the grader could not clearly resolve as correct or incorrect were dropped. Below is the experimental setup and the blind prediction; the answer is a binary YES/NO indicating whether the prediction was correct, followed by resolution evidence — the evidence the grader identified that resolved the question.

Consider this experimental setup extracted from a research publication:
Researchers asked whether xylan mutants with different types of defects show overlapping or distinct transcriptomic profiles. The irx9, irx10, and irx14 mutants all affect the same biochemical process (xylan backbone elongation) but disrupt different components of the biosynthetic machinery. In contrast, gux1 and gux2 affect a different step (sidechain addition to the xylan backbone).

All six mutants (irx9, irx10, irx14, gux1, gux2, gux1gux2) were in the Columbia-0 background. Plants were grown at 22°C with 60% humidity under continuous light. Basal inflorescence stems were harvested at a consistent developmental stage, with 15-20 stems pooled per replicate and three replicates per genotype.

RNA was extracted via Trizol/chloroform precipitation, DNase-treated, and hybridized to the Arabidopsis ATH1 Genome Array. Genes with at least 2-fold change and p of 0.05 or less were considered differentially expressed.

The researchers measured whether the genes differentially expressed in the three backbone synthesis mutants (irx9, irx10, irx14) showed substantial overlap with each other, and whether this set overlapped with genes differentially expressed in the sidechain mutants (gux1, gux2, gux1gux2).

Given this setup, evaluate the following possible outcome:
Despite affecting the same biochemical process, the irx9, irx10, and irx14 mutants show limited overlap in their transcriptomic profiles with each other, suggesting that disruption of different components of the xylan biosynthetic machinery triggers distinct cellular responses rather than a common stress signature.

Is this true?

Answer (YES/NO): NO